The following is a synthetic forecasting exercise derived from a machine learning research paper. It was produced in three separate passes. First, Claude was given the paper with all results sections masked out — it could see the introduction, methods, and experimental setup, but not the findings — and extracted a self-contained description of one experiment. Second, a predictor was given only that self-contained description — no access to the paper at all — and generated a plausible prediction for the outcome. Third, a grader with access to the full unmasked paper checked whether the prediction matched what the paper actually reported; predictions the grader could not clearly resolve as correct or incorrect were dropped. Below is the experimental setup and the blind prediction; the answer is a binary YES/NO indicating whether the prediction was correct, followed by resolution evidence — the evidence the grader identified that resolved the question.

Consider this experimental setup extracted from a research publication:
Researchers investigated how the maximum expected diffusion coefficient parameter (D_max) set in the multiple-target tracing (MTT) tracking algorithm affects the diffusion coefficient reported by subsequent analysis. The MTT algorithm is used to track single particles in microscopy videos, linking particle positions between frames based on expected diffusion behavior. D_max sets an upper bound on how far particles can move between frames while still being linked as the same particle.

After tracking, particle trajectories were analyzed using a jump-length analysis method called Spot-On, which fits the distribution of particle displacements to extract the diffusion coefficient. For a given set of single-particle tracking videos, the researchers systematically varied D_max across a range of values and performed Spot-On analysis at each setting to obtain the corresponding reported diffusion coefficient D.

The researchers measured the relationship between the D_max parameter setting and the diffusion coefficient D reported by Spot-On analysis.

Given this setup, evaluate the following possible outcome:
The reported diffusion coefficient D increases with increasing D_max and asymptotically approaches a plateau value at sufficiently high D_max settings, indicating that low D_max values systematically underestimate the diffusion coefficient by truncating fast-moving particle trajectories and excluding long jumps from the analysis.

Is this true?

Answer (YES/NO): NO